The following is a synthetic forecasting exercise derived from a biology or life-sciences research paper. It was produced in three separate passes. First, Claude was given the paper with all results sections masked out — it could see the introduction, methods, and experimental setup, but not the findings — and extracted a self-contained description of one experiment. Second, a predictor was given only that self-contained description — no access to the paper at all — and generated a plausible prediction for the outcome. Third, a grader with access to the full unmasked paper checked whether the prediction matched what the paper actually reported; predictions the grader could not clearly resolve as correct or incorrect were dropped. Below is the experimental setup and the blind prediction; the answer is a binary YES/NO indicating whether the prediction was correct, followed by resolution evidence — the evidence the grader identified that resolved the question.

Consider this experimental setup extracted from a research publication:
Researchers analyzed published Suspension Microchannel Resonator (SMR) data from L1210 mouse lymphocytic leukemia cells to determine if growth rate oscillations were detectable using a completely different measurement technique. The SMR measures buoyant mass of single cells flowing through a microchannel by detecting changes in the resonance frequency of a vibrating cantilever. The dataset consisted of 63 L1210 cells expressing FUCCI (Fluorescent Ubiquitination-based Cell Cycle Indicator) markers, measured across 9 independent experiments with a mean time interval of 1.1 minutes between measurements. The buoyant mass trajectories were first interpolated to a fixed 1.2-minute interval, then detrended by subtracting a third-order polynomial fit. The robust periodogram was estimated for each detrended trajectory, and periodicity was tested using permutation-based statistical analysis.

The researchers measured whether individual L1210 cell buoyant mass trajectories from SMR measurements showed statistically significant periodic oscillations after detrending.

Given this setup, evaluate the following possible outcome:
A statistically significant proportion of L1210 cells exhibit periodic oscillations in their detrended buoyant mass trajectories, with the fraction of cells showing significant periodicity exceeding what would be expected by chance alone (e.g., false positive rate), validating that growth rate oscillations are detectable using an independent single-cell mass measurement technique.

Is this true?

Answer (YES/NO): YES